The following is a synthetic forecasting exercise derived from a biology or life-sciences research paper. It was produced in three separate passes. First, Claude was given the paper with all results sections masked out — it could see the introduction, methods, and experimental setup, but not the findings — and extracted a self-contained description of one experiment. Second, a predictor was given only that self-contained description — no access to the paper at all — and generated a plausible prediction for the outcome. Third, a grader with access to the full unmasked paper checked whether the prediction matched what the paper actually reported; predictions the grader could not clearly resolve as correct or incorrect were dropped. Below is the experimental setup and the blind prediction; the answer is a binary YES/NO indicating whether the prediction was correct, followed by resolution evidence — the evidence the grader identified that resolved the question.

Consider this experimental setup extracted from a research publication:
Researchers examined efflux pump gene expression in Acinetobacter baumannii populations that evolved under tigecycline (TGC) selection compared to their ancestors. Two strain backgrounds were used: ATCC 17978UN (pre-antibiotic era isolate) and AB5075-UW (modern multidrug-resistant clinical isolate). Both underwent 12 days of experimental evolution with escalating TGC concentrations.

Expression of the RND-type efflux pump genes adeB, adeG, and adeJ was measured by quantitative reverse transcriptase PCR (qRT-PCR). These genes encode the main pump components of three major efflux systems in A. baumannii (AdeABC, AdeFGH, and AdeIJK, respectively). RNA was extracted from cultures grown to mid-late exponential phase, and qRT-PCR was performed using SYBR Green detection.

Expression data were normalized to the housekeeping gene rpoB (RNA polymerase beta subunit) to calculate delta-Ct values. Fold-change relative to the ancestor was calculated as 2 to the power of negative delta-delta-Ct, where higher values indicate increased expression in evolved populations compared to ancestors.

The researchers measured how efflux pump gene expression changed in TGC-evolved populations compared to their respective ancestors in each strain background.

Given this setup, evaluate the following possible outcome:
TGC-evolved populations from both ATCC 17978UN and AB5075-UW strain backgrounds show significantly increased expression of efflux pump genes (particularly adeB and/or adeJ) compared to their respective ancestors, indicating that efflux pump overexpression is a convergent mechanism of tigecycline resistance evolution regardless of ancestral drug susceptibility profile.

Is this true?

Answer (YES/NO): NO